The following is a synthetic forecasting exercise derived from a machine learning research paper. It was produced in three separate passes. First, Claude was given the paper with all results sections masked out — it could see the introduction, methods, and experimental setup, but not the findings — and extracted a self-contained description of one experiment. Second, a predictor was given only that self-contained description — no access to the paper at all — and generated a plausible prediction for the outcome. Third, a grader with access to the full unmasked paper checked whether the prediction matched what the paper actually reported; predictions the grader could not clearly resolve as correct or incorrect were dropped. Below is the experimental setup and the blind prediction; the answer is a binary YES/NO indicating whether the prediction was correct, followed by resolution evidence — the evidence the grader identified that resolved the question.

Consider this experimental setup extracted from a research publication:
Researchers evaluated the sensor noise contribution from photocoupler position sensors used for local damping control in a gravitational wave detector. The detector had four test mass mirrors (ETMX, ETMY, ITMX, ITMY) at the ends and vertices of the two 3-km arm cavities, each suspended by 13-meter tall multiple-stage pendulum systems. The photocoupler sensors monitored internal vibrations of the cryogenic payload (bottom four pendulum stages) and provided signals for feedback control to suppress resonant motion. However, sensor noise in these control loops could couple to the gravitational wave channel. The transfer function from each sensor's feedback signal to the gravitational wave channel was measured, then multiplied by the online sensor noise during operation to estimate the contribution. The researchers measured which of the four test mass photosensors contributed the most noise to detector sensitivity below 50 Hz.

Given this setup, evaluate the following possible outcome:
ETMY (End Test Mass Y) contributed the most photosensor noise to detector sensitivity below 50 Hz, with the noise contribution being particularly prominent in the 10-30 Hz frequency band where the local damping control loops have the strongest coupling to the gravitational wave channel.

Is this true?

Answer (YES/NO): NO